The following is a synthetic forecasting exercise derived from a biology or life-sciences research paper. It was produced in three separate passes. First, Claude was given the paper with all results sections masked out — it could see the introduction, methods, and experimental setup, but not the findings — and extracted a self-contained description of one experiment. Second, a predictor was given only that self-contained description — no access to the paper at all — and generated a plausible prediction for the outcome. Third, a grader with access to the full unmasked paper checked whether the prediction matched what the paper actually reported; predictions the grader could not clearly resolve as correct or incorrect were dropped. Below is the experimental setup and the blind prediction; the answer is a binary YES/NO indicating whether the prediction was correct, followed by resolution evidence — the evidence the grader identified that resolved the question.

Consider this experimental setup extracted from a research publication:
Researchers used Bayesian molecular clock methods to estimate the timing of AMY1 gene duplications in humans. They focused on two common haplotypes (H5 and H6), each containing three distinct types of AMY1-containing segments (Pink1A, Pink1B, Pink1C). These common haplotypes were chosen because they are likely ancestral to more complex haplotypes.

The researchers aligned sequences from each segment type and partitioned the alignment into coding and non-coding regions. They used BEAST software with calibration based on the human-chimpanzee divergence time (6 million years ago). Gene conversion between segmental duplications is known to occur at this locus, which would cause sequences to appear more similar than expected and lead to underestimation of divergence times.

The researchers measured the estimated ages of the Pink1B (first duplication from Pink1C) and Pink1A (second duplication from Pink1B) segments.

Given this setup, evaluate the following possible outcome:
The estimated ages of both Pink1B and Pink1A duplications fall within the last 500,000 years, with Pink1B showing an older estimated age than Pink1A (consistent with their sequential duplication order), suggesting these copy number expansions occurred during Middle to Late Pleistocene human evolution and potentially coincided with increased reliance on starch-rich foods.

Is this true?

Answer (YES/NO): NO